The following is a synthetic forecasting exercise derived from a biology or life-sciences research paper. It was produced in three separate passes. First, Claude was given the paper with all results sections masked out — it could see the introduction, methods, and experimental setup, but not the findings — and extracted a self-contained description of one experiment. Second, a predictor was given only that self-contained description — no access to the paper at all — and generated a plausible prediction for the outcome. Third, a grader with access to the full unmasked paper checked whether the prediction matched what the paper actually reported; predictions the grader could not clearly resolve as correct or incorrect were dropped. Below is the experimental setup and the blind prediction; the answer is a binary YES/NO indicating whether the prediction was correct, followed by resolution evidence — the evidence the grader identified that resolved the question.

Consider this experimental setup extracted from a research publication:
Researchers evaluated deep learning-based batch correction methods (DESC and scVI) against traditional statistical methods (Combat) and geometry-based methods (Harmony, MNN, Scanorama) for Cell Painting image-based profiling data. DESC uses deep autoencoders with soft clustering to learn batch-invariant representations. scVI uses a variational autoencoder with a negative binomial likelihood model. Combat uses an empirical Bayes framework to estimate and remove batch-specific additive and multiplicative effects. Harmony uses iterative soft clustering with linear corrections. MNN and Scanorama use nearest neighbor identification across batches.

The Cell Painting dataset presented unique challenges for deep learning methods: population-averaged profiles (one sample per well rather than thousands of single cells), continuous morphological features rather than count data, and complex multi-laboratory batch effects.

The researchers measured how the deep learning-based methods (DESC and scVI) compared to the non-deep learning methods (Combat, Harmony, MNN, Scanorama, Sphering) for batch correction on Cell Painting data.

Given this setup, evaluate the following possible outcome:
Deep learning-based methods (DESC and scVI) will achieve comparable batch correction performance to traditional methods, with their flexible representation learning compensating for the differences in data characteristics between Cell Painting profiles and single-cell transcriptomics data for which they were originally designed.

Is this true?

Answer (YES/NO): NO